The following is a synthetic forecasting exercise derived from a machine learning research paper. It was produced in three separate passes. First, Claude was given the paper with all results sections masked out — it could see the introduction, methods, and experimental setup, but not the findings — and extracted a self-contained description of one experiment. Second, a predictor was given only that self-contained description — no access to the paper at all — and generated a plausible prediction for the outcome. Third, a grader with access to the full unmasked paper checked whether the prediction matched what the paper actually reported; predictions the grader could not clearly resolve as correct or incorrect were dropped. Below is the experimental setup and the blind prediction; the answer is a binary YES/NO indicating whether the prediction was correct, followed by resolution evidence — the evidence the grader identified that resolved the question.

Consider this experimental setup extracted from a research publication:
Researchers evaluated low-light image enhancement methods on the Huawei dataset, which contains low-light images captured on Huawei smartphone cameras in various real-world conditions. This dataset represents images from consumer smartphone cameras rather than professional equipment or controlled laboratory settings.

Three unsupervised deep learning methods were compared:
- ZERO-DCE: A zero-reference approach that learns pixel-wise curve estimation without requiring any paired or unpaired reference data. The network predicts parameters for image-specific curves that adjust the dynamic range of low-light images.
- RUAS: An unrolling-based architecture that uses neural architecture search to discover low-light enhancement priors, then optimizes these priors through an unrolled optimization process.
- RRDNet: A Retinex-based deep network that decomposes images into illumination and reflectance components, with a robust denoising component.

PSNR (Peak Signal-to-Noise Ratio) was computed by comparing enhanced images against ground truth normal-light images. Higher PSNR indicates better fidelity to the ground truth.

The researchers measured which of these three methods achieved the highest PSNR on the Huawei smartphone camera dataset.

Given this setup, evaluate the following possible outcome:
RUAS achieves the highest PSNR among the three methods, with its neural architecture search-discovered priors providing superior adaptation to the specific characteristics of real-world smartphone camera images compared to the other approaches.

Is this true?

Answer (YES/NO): YES